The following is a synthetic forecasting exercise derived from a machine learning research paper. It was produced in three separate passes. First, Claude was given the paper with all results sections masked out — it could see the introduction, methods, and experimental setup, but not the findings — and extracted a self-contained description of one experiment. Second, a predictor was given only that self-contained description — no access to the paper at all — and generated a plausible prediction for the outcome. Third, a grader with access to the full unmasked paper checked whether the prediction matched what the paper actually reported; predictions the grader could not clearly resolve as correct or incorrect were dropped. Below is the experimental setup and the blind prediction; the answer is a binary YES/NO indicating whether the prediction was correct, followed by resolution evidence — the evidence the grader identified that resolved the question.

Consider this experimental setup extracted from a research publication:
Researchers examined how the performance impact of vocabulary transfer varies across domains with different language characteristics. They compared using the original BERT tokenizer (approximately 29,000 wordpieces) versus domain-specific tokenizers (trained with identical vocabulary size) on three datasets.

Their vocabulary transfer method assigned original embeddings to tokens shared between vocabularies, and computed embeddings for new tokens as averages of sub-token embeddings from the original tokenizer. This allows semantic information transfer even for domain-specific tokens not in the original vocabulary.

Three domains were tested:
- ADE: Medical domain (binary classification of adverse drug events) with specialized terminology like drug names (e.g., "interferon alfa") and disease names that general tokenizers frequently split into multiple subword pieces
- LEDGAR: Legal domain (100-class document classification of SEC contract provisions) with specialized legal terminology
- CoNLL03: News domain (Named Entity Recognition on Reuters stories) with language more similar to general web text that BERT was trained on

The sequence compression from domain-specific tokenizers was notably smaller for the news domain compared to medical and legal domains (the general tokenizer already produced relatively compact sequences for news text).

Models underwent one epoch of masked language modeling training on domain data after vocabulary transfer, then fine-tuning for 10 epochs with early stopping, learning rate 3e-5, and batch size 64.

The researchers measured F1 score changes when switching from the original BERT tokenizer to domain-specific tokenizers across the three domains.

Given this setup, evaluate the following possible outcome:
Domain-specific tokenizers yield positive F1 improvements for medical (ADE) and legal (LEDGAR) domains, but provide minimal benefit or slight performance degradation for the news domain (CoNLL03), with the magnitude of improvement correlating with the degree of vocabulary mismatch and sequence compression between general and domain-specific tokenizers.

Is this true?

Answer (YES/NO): NO